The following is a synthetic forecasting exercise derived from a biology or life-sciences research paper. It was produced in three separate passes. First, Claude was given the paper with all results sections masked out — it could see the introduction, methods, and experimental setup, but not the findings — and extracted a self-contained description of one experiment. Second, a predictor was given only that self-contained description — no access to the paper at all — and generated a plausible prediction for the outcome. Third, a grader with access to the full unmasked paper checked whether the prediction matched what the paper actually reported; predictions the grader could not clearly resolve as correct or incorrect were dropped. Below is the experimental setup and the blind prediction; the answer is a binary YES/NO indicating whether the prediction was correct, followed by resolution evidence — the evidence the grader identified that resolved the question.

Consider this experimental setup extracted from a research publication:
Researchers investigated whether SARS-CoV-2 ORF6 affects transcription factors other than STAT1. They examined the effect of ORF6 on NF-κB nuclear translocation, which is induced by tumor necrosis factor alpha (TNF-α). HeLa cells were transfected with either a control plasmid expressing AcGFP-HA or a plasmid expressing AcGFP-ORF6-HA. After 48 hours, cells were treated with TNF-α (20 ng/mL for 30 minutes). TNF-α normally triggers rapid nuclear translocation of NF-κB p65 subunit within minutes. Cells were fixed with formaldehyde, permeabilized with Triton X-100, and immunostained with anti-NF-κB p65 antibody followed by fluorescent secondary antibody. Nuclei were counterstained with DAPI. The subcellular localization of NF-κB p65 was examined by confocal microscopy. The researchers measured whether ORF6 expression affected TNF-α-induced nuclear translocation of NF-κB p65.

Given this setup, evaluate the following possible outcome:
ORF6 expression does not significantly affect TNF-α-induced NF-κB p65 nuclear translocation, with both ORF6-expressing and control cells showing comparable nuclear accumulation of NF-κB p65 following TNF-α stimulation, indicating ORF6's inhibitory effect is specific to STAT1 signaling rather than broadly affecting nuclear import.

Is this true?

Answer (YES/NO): NO